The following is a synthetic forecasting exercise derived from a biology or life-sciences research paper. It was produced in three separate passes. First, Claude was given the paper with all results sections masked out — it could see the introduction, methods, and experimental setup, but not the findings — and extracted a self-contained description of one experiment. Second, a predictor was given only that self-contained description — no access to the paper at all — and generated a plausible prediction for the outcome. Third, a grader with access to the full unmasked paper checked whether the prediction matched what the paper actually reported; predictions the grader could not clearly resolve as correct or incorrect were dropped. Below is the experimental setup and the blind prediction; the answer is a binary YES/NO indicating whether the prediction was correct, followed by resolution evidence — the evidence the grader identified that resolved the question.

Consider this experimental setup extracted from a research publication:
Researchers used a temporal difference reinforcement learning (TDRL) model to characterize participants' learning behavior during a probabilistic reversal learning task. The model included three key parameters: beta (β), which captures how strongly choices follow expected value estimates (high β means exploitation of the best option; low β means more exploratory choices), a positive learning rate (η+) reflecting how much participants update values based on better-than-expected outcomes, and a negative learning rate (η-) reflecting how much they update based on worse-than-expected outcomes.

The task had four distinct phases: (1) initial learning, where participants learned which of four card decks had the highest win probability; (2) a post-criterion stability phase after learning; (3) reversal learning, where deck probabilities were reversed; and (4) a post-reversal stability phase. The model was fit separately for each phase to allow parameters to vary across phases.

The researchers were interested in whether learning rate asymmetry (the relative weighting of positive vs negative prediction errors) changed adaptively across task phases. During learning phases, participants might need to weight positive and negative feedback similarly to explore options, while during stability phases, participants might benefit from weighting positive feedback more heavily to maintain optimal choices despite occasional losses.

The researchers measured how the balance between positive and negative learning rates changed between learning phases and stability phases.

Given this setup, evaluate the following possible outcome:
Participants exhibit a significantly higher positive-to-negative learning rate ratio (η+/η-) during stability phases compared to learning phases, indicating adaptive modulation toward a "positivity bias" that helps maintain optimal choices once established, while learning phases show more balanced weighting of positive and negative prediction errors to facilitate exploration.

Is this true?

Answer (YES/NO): YES